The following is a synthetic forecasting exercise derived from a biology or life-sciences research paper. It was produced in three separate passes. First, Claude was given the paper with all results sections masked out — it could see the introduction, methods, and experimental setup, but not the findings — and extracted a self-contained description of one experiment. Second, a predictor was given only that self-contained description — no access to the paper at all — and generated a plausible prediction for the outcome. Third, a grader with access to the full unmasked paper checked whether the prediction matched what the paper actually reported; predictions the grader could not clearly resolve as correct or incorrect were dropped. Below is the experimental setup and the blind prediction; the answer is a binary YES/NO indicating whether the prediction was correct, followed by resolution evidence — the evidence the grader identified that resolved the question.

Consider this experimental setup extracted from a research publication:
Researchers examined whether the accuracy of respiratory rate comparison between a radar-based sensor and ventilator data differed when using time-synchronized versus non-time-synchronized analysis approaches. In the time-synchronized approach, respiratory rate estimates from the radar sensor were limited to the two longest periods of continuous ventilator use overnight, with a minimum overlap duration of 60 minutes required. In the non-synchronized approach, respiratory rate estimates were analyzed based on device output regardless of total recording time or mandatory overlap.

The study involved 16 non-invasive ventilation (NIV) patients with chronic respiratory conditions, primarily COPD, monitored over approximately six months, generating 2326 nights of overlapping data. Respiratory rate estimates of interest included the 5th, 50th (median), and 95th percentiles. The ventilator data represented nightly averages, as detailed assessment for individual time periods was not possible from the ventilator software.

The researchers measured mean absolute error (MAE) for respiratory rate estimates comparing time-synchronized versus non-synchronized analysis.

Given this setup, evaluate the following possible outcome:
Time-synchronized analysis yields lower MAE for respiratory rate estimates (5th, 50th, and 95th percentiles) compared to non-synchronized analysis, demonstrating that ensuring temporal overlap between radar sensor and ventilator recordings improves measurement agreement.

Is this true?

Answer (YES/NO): NO